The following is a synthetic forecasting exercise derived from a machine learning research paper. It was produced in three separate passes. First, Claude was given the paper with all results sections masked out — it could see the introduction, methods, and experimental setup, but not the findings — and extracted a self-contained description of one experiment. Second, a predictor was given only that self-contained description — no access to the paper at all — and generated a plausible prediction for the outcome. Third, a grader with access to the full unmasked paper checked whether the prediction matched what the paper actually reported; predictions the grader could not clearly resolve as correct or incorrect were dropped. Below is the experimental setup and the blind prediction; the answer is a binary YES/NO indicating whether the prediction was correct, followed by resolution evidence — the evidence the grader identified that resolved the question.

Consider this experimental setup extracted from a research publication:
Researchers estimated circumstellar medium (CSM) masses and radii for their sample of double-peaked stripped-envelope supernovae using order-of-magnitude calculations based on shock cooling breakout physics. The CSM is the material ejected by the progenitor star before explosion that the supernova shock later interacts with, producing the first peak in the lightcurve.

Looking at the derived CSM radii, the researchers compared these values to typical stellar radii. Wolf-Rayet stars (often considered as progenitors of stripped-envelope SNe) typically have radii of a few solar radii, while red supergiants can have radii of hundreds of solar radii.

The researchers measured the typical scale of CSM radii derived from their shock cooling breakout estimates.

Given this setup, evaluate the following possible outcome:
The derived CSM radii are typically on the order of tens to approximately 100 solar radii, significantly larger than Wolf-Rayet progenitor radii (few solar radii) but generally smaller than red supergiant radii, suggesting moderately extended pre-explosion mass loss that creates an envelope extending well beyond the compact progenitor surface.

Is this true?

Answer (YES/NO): YES